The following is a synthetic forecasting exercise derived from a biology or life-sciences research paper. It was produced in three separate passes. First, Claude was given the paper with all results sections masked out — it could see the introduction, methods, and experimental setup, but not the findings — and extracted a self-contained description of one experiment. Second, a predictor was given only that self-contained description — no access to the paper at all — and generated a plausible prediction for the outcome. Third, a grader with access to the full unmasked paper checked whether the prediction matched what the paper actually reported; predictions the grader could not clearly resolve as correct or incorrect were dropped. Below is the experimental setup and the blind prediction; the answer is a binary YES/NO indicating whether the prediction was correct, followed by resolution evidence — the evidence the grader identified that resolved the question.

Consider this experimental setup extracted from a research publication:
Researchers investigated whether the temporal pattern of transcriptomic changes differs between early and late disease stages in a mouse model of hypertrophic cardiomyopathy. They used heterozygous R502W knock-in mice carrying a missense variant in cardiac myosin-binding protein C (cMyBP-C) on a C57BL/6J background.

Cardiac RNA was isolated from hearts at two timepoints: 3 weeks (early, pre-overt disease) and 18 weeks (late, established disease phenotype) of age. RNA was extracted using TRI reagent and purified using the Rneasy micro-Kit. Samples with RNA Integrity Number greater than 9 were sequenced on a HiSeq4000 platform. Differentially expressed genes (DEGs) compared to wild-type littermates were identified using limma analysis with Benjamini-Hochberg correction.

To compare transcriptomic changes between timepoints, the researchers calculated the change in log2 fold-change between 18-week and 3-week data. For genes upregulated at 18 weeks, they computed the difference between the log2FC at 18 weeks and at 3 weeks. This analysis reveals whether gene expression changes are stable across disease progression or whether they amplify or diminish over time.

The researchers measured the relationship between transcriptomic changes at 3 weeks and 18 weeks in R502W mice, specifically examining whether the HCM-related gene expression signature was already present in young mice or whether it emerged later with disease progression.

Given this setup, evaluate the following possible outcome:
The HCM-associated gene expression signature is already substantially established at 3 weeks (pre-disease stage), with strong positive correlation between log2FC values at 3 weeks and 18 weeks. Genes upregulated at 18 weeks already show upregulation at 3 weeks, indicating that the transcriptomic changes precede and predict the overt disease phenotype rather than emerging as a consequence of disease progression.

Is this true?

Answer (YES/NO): YES